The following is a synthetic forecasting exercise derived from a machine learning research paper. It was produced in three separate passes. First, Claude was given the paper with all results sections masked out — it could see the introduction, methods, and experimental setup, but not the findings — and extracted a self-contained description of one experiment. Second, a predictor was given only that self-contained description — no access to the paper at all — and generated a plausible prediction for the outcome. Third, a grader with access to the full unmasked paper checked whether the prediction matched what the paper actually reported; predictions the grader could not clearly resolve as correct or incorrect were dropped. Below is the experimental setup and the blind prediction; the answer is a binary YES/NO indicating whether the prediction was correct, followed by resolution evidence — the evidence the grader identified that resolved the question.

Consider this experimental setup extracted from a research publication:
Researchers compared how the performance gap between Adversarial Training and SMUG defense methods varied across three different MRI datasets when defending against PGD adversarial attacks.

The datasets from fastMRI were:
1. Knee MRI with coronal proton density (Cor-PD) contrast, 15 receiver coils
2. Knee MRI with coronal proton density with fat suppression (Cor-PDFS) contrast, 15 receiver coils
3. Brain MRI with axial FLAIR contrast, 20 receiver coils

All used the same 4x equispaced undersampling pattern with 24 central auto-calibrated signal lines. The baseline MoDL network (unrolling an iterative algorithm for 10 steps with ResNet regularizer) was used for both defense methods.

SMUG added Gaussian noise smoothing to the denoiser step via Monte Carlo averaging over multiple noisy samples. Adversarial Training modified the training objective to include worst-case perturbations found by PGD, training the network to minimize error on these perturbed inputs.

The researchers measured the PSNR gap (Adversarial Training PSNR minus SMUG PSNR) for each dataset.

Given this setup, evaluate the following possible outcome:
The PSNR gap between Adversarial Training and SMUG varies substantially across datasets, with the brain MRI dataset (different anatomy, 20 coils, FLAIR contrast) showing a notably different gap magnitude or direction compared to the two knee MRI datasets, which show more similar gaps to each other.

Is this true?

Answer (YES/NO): NO